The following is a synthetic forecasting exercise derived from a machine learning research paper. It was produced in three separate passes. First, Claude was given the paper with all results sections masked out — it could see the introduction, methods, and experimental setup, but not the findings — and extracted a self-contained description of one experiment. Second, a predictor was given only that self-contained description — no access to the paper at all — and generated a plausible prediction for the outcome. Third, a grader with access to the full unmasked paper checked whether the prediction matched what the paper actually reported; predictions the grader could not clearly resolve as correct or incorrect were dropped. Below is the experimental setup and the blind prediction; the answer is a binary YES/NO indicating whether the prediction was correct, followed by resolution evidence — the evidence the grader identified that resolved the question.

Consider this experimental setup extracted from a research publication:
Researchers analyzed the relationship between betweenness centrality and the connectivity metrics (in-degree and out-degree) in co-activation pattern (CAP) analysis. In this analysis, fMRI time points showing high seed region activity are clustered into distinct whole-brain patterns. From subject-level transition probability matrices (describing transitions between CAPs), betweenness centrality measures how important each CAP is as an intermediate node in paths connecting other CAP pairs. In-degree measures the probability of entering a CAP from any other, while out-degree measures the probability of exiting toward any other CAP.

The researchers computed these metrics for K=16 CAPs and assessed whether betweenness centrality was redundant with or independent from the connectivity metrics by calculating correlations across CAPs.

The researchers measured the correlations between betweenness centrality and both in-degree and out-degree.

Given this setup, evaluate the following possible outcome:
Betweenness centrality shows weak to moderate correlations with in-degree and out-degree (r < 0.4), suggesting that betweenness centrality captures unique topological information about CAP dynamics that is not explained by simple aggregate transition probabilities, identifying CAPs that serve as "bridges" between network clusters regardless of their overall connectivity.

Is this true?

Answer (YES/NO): NO